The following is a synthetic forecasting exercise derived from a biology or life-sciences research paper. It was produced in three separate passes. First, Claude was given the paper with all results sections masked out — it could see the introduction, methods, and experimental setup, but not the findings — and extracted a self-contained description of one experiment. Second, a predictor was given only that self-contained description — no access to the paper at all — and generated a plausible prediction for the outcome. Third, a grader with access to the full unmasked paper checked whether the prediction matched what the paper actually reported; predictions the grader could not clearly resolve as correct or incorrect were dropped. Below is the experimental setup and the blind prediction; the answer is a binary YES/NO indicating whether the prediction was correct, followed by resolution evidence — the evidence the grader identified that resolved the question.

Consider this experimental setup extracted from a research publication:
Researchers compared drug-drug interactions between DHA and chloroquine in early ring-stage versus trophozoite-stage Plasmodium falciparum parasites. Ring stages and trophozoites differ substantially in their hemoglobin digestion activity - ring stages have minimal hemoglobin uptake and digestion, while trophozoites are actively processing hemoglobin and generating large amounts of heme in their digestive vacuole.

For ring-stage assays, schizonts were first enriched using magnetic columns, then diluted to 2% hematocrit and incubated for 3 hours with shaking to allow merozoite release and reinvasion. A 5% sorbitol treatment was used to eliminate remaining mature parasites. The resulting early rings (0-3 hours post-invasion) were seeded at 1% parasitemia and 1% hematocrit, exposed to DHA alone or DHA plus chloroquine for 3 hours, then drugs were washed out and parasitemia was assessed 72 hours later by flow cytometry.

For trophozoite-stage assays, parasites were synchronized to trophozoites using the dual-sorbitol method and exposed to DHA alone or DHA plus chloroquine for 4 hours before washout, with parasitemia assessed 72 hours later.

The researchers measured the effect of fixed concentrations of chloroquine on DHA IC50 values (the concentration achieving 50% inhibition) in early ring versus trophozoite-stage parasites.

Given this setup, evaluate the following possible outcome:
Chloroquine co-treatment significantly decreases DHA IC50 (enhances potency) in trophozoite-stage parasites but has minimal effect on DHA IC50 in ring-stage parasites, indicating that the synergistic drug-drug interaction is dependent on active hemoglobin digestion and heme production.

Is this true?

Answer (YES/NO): NO